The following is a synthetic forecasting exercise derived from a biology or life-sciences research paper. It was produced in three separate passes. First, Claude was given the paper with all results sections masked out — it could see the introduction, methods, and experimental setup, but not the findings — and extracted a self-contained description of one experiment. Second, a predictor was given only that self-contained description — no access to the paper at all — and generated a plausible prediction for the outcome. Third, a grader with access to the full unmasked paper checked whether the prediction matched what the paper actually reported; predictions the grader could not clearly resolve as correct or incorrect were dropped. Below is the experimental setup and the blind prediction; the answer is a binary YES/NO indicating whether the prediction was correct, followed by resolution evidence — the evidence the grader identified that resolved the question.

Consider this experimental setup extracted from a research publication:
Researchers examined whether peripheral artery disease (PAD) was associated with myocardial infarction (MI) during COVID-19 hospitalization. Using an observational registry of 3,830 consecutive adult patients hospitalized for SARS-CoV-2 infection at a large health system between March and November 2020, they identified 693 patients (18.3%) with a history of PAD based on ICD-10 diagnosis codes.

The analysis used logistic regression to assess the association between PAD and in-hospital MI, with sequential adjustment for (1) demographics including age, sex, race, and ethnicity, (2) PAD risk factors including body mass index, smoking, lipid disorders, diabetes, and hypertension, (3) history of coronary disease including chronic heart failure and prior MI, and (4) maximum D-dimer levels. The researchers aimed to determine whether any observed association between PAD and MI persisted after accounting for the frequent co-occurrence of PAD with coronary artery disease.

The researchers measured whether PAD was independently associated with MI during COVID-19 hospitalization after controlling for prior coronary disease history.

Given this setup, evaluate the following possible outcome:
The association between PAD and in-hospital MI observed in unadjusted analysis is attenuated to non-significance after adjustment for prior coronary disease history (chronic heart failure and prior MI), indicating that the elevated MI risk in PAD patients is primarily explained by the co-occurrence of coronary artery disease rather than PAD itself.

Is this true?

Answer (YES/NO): YES